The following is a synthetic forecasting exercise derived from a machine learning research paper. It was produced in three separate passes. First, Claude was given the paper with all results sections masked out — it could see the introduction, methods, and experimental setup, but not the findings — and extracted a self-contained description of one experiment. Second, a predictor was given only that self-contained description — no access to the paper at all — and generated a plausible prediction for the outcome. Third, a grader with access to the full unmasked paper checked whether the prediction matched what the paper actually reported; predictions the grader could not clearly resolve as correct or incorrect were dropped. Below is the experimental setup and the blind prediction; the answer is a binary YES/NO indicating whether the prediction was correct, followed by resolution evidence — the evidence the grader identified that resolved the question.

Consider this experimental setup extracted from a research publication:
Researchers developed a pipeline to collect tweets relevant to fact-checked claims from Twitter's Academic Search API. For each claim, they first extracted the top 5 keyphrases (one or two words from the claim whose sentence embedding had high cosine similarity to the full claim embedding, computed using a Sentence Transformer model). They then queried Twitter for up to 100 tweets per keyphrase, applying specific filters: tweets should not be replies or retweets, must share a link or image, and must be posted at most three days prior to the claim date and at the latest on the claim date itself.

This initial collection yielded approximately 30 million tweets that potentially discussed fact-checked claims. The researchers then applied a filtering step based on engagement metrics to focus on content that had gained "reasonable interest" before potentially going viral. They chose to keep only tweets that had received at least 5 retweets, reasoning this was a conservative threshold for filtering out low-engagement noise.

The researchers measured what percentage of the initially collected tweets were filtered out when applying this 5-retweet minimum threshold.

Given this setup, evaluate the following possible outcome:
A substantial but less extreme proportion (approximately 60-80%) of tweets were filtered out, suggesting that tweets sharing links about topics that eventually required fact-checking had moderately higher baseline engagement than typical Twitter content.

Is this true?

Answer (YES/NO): NO